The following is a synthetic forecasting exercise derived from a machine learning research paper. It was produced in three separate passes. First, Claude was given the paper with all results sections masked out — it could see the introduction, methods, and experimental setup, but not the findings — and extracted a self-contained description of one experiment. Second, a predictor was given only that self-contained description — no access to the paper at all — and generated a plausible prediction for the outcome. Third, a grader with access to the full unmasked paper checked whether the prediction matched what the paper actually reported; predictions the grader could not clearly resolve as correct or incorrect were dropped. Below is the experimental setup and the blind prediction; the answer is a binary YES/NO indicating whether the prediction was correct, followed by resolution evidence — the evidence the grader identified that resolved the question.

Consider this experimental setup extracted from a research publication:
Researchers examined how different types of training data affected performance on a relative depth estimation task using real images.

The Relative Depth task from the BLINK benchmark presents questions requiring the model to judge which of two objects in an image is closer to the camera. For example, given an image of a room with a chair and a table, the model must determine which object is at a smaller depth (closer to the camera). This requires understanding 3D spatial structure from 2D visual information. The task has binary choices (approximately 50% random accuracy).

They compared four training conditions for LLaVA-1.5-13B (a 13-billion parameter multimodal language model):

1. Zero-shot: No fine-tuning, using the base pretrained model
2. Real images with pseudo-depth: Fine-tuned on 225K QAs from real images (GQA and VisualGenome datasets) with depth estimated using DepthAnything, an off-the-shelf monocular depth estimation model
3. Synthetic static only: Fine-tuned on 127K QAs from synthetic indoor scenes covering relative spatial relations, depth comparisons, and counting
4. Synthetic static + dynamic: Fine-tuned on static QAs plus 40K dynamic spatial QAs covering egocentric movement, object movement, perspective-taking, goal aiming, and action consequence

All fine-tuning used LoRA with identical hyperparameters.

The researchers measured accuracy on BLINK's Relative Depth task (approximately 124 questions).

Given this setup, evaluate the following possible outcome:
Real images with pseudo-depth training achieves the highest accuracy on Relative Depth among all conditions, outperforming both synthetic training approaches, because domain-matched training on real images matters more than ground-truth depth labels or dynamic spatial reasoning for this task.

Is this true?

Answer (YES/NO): NO